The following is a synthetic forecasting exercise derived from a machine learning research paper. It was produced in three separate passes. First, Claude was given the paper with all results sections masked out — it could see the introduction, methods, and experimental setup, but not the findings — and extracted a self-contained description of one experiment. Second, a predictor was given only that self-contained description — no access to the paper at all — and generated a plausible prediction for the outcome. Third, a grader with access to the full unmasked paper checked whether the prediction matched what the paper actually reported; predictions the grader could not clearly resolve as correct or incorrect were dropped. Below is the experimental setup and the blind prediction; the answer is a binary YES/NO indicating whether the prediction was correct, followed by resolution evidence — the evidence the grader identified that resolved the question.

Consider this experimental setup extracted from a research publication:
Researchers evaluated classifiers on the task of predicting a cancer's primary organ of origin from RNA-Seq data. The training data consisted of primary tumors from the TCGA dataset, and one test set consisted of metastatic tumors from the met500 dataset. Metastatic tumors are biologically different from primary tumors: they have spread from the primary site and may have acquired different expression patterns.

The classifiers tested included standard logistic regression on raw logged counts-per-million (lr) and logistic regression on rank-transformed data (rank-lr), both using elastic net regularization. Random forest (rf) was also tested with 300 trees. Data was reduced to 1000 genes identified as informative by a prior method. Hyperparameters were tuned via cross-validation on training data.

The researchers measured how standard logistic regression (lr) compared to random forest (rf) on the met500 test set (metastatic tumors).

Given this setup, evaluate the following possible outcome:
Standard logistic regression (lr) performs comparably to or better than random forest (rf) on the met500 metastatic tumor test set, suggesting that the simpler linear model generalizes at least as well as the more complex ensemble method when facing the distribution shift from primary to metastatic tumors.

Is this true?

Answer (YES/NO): YES